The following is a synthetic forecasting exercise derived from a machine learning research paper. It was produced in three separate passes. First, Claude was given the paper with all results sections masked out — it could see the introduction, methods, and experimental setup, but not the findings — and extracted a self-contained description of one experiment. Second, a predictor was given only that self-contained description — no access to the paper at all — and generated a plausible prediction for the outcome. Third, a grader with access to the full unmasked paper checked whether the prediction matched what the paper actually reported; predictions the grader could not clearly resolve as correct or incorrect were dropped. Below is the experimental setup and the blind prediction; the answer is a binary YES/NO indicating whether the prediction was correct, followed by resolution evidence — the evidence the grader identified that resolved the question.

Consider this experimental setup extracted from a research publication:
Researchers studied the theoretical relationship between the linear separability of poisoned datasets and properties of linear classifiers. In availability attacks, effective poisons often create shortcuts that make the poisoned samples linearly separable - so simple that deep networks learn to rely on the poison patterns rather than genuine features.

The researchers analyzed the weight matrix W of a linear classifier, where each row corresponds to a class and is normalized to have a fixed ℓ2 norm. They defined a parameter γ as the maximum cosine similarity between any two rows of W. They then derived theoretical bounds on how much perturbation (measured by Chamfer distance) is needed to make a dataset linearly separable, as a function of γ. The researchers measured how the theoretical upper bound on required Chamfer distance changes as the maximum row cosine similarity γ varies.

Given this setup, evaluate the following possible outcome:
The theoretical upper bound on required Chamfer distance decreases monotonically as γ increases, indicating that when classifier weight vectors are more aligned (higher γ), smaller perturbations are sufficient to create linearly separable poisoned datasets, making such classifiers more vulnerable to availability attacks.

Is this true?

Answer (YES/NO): NO